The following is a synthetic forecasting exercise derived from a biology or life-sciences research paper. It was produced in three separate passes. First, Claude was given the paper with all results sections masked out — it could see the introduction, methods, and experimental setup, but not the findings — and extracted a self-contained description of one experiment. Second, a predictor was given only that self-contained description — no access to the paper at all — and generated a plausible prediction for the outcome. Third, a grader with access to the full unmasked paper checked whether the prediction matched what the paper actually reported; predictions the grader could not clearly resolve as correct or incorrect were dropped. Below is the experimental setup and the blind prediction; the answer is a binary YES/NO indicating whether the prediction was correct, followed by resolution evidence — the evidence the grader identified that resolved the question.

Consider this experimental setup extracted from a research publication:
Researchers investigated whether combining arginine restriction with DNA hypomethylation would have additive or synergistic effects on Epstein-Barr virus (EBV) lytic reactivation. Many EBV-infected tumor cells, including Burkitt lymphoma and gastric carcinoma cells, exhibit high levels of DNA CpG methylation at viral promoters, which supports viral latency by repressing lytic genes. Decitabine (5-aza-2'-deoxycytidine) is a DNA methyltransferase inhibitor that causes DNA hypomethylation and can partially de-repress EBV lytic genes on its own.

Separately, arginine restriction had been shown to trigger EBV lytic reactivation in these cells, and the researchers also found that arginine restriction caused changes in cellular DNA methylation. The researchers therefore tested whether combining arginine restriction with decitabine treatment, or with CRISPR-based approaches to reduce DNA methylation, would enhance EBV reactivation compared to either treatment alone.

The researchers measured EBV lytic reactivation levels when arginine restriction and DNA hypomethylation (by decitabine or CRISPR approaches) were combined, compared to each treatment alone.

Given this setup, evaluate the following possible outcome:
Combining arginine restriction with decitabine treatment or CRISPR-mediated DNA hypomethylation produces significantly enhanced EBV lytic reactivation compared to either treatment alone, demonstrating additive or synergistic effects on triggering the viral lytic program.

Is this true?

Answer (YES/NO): YES